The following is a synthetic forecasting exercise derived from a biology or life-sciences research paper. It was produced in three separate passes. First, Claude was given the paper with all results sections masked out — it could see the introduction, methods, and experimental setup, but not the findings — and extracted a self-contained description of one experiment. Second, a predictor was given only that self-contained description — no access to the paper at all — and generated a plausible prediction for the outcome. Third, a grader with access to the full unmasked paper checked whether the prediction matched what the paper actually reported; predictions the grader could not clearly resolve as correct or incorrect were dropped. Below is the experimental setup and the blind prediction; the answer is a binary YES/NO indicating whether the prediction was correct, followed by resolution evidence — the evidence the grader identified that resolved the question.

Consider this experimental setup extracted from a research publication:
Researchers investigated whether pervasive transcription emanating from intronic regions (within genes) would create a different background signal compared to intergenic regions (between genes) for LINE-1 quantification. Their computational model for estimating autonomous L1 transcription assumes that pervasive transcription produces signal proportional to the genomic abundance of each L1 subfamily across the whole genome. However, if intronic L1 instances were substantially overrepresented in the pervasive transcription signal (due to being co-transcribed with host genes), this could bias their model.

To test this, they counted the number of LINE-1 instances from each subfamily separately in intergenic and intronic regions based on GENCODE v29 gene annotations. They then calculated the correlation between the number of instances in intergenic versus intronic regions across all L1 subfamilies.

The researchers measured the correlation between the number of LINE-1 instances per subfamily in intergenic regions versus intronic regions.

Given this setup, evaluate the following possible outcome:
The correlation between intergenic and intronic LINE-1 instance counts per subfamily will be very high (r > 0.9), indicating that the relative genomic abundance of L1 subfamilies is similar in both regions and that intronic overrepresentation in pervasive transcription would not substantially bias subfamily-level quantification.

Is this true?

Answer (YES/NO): YES